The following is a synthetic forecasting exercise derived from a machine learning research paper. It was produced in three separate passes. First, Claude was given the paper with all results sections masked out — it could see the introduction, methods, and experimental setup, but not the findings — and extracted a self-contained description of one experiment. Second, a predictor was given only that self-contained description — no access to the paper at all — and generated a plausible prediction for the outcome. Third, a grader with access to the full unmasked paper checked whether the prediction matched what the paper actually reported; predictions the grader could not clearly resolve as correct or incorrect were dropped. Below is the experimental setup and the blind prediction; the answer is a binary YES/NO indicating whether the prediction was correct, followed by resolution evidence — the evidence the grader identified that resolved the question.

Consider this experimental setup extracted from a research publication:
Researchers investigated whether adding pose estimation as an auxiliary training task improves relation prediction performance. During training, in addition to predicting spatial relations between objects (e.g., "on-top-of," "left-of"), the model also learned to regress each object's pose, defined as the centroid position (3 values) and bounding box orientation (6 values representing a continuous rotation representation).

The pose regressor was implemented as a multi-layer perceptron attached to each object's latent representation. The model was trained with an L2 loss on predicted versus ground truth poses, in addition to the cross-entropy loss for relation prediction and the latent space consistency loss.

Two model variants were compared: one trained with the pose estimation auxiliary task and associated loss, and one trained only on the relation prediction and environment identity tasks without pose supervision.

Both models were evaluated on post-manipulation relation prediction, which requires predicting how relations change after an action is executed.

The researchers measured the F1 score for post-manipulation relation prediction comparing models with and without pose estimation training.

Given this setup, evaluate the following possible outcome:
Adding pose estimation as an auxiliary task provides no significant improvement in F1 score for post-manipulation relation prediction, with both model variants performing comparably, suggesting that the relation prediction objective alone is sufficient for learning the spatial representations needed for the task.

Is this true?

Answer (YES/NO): YES